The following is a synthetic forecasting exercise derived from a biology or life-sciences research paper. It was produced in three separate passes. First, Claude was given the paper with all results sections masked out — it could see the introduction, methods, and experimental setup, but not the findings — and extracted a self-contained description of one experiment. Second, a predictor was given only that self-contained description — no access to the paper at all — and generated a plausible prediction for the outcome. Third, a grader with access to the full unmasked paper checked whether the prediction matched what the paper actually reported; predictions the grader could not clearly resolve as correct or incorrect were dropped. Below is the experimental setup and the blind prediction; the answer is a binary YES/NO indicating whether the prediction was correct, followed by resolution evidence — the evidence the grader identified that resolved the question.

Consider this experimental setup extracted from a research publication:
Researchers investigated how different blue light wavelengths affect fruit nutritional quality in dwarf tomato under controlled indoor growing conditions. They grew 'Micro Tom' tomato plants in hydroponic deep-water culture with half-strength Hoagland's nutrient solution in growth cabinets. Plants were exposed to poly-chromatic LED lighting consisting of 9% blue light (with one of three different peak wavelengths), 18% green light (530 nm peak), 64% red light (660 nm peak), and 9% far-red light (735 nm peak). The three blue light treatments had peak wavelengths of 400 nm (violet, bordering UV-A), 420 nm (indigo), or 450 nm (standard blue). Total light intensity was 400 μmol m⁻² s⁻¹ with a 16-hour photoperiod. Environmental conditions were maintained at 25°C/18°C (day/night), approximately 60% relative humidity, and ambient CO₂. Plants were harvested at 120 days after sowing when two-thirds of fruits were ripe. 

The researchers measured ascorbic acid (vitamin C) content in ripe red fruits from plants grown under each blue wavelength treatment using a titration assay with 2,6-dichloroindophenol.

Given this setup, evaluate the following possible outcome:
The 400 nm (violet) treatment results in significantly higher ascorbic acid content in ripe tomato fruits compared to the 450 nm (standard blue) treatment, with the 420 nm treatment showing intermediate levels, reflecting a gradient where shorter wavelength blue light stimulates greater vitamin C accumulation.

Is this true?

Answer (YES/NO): NO